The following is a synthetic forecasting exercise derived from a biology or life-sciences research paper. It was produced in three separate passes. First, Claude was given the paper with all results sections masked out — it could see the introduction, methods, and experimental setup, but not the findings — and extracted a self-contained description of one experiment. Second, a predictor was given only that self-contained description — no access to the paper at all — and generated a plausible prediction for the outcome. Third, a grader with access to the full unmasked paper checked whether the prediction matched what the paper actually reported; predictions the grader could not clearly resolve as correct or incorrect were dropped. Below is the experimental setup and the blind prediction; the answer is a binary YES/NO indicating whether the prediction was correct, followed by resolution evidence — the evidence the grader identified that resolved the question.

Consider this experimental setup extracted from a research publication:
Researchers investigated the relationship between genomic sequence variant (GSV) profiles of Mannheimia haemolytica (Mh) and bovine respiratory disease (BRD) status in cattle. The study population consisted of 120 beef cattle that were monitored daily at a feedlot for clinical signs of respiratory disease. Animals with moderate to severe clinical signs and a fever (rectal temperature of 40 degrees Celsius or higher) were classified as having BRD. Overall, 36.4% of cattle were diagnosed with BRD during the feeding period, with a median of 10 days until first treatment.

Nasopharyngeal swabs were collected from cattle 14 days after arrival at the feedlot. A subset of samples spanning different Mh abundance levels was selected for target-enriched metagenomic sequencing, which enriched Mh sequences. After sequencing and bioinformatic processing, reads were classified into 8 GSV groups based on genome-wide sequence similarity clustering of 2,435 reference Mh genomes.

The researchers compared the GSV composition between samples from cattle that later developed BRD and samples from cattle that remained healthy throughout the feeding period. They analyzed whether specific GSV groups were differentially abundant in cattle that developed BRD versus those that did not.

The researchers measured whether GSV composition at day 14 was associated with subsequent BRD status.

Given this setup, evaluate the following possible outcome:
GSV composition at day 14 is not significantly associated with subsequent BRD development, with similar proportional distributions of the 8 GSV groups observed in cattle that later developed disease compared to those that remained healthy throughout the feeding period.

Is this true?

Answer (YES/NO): YES